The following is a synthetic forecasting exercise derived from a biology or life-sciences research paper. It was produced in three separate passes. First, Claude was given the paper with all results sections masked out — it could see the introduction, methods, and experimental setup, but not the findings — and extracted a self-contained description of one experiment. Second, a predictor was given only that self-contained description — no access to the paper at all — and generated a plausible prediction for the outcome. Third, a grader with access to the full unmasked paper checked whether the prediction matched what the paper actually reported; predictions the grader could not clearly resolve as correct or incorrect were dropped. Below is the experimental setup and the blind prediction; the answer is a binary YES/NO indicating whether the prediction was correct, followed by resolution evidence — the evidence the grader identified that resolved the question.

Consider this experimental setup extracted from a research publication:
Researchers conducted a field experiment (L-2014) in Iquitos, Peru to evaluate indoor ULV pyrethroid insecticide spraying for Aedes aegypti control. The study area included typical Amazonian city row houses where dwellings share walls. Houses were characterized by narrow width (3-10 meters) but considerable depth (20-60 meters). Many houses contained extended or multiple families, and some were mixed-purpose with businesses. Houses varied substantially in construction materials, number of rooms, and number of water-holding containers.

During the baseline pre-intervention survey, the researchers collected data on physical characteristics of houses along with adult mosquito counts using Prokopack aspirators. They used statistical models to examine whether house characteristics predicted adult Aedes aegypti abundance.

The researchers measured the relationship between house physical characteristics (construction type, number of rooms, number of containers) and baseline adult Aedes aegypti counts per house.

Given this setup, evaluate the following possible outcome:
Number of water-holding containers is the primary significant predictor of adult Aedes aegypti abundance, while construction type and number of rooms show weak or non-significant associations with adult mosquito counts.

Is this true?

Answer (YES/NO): NO